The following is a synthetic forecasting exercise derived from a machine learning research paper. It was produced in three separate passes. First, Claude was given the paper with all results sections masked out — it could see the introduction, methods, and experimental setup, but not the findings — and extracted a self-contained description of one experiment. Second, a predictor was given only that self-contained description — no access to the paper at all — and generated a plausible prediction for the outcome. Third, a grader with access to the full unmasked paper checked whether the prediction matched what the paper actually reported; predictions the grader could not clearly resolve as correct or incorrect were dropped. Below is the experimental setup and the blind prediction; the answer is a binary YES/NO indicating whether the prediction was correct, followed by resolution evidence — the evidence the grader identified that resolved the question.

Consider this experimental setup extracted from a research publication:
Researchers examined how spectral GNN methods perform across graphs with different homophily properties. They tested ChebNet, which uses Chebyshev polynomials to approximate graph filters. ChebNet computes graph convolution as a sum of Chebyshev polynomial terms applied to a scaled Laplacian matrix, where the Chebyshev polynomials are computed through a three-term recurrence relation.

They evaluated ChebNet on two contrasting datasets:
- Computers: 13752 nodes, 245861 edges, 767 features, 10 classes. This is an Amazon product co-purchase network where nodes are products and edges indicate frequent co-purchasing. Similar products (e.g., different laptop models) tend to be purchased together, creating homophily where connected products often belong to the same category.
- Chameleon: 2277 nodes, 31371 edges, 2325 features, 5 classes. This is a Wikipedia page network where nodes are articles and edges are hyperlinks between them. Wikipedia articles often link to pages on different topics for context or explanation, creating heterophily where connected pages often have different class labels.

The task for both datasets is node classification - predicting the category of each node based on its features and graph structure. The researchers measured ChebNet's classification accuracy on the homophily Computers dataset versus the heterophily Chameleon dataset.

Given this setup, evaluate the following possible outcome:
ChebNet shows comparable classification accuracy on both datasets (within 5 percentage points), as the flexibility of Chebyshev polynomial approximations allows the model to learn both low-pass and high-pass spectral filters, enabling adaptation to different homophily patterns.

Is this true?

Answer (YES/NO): NO